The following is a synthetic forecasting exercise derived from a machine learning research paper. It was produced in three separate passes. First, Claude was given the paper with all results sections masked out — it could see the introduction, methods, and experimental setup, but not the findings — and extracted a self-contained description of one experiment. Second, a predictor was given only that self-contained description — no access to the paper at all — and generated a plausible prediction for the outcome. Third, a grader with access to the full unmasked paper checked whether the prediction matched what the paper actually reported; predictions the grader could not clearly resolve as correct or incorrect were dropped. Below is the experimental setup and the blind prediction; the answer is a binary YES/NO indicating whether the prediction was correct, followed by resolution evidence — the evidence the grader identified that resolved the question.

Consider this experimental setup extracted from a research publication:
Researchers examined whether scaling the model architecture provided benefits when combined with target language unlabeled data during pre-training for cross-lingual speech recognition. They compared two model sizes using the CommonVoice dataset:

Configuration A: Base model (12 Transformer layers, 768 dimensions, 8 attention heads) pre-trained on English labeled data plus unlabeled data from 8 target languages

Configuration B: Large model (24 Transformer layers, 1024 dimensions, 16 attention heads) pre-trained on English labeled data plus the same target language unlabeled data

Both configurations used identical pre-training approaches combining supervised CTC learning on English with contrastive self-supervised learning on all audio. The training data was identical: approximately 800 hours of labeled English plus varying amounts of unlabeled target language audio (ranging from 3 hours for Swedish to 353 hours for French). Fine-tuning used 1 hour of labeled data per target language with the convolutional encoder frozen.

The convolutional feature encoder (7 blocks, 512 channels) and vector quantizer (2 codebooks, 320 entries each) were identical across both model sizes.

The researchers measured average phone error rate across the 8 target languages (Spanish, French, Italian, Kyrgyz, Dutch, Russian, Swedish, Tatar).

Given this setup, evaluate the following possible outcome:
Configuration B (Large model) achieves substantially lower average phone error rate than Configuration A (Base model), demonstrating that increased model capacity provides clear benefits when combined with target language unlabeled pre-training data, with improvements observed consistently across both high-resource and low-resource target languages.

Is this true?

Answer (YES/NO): YES